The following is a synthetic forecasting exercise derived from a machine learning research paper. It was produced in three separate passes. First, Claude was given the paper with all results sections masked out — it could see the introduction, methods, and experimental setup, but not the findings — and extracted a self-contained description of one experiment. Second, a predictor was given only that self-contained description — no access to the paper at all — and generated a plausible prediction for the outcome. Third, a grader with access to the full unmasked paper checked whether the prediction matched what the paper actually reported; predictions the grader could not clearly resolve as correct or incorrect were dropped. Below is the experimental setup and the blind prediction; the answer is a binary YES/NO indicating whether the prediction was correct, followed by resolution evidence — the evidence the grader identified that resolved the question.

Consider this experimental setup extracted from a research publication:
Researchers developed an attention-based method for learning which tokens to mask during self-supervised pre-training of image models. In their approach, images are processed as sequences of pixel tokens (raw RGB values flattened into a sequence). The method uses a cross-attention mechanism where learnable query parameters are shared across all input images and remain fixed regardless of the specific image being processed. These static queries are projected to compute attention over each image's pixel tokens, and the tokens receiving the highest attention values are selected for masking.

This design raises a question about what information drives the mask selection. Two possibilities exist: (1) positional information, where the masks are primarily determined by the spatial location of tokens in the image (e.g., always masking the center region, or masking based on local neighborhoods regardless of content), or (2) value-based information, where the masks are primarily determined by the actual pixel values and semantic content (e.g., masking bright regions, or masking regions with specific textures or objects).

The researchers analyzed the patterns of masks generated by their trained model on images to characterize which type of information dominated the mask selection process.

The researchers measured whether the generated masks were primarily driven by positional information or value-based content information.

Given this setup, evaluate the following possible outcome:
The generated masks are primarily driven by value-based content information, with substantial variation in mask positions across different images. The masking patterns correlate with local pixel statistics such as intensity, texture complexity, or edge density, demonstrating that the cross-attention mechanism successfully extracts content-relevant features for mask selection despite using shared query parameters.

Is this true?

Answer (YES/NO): NO